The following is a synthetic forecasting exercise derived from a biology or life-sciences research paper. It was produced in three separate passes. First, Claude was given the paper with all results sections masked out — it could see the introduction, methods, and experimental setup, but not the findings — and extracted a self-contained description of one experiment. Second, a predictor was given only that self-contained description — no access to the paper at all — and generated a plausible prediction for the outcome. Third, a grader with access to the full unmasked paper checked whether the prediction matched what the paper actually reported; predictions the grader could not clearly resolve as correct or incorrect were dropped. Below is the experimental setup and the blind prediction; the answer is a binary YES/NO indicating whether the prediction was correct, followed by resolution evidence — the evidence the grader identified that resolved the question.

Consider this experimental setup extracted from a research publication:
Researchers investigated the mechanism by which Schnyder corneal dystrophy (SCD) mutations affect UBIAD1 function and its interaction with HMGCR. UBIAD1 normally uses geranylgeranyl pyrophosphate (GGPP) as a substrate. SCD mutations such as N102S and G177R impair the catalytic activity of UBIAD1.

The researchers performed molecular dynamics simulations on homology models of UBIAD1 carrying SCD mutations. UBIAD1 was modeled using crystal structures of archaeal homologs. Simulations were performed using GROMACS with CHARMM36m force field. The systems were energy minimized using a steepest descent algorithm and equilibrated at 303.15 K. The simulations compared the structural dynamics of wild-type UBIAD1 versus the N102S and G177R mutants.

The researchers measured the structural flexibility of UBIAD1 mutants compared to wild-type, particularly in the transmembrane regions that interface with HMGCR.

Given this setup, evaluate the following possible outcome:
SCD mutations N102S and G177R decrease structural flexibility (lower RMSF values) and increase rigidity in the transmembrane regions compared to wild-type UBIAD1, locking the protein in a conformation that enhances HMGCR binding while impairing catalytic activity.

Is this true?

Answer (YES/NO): NO